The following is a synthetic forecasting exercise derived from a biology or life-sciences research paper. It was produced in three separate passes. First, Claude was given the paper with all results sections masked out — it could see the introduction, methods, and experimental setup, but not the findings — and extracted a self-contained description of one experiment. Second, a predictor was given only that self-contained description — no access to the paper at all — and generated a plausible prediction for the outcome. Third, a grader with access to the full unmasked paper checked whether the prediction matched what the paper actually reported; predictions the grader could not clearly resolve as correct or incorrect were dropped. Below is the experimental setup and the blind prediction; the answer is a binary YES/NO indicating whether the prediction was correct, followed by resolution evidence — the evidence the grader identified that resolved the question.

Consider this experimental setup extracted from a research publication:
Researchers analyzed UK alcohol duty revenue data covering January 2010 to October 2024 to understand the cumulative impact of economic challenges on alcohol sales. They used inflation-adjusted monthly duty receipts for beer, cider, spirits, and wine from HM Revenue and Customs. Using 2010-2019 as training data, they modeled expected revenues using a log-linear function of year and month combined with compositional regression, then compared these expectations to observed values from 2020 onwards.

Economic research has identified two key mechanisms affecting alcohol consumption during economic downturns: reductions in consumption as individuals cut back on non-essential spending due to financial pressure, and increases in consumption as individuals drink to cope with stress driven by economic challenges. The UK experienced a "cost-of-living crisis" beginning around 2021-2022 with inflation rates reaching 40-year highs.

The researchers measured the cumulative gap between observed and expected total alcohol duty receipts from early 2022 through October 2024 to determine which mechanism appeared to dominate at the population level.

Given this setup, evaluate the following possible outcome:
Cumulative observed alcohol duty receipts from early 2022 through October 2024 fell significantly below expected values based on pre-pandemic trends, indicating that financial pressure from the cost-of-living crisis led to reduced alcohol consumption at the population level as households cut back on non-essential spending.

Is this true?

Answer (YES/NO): YES